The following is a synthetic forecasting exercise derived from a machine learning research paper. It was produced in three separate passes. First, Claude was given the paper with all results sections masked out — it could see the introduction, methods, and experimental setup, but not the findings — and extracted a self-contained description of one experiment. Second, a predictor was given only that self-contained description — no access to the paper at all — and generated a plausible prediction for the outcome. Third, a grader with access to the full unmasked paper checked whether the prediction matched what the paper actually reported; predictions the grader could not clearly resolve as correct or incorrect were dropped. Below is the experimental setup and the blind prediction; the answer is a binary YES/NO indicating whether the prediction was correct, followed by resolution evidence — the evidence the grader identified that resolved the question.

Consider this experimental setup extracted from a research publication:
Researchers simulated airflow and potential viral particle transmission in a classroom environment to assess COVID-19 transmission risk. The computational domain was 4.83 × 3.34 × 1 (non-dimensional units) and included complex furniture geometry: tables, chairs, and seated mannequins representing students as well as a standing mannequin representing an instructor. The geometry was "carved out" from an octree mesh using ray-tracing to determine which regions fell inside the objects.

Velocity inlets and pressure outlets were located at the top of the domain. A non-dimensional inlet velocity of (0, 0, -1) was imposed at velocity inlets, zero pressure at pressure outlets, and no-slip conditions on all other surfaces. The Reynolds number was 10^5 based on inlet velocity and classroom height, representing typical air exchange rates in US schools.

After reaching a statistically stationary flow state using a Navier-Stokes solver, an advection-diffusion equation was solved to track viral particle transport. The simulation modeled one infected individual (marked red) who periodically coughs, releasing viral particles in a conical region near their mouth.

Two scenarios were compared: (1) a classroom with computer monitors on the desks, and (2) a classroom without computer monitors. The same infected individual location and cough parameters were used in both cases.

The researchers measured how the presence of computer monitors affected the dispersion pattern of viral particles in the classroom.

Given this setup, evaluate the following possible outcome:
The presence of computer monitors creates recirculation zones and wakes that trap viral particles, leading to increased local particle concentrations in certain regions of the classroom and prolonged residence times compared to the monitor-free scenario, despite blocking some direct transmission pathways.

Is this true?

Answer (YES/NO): NO